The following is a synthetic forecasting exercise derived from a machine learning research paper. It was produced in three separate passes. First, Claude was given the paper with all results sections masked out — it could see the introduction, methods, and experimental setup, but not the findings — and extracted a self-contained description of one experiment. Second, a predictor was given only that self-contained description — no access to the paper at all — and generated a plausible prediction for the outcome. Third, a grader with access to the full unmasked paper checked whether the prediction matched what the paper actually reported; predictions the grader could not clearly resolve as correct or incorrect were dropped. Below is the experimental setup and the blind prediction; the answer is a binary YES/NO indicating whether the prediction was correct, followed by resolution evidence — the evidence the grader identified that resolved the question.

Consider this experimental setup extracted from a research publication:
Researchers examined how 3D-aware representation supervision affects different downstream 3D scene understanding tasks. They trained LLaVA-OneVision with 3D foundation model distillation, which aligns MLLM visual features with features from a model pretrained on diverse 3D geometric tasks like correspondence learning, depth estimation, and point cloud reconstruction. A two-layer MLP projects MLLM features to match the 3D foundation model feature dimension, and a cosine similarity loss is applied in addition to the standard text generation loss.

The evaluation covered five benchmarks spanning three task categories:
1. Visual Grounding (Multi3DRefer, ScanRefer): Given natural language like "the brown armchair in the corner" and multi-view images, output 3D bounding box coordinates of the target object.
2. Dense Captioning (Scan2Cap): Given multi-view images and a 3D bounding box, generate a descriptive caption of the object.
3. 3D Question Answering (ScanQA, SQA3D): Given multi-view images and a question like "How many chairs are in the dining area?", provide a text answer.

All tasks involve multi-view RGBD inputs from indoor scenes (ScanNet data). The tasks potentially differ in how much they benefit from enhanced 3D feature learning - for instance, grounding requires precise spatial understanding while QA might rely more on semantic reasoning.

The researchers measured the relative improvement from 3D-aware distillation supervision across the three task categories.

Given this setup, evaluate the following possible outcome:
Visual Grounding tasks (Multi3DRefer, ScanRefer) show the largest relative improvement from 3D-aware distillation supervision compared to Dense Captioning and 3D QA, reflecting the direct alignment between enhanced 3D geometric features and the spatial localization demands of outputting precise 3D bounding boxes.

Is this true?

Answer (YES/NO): YES